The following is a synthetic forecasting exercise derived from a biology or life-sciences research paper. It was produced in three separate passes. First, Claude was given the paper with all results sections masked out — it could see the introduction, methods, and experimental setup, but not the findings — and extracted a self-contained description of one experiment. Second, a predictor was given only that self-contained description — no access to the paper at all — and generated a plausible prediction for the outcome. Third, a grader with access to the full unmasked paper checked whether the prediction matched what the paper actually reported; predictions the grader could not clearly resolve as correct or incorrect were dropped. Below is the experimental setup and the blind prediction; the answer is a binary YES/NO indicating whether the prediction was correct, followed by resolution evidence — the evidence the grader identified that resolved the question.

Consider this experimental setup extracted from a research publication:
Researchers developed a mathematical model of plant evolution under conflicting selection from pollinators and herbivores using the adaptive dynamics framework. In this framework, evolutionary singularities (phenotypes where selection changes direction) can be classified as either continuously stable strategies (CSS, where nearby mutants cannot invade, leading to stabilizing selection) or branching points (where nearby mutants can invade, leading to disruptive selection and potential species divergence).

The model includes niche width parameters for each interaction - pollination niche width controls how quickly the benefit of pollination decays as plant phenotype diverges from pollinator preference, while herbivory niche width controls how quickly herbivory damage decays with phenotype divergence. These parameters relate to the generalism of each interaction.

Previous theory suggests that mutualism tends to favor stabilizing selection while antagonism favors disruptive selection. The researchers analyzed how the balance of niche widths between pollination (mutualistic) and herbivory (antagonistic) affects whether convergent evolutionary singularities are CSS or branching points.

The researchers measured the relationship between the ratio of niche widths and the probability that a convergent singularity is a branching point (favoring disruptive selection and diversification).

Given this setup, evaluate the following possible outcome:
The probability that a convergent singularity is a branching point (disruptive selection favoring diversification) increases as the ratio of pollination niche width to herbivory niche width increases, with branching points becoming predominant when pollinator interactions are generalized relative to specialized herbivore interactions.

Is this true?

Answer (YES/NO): NO